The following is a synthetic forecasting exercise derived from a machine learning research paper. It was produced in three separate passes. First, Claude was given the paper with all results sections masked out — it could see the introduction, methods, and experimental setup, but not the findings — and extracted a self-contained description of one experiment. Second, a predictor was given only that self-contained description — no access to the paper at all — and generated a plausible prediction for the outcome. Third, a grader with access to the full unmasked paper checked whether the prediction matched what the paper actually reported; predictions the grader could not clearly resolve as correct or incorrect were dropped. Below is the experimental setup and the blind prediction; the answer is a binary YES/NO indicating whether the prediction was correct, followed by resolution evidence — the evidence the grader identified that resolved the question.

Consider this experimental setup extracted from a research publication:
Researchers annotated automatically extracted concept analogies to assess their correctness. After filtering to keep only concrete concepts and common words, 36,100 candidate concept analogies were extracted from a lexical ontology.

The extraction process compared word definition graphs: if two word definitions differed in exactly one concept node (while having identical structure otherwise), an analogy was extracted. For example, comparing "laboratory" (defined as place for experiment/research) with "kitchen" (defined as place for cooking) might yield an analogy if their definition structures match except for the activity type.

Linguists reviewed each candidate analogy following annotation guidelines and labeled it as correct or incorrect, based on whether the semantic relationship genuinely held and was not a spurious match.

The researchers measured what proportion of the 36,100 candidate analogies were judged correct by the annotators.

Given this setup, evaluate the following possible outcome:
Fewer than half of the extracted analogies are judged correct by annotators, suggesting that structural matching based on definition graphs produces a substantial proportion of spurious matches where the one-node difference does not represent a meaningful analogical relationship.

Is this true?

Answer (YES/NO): NO